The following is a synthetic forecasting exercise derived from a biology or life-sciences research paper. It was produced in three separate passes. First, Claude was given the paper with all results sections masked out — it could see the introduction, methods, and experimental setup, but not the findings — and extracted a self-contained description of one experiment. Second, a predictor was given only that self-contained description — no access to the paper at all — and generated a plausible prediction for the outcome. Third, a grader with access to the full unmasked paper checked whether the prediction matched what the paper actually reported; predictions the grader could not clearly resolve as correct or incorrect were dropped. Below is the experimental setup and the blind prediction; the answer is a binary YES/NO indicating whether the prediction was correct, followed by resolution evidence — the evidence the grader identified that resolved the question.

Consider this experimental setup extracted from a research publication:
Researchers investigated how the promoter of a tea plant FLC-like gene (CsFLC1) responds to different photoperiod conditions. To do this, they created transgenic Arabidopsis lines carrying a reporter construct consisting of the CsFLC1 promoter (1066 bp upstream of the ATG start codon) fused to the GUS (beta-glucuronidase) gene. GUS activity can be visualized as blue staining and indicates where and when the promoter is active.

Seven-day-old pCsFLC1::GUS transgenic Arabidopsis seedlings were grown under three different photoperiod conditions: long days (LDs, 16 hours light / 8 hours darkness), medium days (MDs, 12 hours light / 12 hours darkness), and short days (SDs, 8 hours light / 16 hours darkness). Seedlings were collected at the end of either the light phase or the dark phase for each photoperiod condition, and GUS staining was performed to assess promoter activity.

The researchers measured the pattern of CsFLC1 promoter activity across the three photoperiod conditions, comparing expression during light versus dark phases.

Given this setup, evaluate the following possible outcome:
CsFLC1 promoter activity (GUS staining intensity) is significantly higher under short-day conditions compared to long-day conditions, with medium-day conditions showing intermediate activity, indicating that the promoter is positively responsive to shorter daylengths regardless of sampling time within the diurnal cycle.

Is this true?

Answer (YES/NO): NO